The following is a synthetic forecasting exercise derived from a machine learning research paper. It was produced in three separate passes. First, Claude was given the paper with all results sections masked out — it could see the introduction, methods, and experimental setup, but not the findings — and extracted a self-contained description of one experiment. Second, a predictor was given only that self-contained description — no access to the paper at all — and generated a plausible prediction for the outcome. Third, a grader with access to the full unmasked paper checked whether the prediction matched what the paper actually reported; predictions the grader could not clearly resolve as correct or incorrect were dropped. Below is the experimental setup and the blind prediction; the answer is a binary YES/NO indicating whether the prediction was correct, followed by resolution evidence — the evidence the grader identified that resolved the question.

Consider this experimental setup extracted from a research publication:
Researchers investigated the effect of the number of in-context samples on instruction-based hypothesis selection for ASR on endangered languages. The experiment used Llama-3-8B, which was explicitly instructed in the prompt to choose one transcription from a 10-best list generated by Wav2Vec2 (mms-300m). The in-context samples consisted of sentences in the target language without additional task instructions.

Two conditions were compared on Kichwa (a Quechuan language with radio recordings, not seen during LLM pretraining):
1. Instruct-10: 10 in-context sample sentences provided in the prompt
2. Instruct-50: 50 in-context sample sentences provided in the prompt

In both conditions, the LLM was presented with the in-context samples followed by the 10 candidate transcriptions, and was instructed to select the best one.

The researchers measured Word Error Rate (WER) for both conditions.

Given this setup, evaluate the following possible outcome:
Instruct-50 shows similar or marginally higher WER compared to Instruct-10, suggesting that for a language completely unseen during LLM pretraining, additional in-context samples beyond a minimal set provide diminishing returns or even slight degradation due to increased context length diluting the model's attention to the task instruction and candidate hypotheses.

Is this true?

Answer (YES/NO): NO